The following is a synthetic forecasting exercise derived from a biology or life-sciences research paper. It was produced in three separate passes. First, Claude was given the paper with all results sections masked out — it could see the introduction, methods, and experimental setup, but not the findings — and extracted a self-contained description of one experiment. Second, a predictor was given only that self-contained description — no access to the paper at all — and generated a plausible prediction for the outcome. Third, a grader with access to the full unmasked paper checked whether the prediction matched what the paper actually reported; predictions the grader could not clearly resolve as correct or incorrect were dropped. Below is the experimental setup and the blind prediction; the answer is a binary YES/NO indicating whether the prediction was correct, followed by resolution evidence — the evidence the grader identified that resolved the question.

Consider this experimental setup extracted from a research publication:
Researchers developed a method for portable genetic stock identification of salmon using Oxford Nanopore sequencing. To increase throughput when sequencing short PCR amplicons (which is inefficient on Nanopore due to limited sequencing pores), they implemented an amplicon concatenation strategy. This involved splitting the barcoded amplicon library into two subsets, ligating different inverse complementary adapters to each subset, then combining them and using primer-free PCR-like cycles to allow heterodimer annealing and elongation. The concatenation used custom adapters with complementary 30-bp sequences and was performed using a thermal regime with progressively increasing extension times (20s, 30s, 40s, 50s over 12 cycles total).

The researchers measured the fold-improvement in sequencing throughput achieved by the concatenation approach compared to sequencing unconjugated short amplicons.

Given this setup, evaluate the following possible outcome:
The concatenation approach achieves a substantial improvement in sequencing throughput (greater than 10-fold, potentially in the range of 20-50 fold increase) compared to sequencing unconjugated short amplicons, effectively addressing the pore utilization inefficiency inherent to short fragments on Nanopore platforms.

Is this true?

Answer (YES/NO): NO